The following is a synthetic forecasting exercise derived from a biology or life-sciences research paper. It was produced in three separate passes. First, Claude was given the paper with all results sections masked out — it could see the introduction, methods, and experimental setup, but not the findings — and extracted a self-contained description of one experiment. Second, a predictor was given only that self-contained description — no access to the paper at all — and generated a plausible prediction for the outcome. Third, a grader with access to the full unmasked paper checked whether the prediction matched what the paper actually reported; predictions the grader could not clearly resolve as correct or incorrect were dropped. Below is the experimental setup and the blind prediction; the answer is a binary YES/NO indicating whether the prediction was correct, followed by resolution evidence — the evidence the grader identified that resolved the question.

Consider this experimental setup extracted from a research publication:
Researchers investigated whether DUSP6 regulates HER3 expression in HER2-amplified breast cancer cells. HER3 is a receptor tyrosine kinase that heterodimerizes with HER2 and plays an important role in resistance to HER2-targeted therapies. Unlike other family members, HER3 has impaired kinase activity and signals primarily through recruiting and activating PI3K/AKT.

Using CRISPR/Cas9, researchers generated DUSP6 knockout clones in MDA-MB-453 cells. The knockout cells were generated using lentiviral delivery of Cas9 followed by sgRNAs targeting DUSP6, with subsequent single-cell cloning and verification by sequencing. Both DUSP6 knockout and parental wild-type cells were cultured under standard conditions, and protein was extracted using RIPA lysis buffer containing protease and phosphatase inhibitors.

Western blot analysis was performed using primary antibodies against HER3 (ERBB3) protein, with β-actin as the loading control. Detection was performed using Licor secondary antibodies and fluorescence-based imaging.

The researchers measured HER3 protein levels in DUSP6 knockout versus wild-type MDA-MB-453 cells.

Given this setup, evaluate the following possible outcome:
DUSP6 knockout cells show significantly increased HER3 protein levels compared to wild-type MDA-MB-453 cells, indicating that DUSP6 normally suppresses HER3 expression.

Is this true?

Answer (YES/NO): NO